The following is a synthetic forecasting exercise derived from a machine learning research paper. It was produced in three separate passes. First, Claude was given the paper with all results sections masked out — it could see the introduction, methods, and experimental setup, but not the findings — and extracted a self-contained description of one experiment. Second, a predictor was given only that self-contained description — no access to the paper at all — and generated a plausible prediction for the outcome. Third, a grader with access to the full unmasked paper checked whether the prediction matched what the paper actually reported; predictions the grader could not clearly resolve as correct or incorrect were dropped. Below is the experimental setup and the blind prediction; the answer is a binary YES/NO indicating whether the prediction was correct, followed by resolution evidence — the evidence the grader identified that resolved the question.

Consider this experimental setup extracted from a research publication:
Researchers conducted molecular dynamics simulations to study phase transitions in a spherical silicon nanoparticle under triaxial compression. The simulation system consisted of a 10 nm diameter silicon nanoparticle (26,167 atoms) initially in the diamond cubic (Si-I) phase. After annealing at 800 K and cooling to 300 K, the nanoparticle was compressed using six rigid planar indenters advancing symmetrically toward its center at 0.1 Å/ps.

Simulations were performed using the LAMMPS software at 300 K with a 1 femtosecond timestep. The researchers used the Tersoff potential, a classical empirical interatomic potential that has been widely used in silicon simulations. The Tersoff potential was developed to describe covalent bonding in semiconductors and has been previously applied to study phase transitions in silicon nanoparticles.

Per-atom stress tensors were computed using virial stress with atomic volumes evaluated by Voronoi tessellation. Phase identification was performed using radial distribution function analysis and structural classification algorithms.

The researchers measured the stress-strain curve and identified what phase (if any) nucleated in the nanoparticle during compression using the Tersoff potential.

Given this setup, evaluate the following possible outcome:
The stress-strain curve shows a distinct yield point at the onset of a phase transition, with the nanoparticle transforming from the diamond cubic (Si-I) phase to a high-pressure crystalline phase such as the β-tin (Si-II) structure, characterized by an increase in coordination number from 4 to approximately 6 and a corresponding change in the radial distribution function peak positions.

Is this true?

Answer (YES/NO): NO